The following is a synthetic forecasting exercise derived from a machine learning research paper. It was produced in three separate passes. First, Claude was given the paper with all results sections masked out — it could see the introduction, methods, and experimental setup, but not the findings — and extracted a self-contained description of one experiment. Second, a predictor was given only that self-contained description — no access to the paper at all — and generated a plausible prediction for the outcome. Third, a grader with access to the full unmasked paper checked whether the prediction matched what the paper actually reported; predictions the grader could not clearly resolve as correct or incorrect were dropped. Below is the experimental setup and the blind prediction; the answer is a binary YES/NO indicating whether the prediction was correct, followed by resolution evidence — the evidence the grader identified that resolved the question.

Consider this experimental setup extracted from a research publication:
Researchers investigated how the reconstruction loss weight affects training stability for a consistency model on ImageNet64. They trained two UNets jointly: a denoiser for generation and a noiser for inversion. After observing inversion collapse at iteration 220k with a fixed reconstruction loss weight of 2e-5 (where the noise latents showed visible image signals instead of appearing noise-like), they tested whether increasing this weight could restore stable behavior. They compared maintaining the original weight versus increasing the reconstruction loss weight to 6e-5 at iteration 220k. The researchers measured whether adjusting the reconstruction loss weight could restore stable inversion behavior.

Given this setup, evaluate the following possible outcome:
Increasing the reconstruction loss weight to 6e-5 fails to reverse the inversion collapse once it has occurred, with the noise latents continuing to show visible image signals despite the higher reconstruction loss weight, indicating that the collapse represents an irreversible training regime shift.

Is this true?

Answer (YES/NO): NO